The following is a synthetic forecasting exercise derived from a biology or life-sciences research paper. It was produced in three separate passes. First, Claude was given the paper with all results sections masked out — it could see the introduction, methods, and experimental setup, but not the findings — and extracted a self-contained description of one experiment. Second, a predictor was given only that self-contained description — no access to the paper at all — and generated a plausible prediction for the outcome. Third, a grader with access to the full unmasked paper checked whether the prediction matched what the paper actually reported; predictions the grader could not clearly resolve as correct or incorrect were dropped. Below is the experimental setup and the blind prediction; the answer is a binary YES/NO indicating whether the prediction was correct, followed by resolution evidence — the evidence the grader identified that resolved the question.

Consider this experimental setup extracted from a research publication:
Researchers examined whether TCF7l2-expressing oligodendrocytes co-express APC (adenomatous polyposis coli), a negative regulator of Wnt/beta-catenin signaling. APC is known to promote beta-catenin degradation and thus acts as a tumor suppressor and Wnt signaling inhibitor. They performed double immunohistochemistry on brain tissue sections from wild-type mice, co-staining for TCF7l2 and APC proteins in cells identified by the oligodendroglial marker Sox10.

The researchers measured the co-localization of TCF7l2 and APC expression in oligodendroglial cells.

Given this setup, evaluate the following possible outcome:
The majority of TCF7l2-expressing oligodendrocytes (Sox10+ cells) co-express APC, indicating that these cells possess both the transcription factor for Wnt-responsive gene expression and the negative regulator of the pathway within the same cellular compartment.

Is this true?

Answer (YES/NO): YES